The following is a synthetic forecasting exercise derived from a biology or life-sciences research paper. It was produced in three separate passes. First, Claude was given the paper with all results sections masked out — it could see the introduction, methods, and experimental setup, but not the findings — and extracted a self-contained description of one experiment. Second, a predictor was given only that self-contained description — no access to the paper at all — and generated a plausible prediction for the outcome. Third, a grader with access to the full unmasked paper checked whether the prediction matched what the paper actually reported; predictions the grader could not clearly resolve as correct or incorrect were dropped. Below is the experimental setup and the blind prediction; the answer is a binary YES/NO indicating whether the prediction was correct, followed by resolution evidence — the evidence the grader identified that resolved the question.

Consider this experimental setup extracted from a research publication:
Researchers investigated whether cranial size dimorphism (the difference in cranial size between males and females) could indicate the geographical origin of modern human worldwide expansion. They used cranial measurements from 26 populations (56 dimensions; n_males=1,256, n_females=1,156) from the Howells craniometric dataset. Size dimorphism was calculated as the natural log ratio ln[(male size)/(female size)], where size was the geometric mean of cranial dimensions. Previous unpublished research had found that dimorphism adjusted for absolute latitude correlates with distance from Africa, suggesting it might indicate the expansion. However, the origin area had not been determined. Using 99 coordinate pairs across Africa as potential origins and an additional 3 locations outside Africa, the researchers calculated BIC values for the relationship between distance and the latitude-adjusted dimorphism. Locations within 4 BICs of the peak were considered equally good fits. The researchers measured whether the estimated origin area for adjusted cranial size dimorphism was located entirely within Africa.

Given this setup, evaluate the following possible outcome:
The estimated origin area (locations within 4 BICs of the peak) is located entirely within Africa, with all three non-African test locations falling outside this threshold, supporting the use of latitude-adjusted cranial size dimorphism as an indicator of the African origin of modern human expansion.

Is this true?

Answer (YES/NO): YES